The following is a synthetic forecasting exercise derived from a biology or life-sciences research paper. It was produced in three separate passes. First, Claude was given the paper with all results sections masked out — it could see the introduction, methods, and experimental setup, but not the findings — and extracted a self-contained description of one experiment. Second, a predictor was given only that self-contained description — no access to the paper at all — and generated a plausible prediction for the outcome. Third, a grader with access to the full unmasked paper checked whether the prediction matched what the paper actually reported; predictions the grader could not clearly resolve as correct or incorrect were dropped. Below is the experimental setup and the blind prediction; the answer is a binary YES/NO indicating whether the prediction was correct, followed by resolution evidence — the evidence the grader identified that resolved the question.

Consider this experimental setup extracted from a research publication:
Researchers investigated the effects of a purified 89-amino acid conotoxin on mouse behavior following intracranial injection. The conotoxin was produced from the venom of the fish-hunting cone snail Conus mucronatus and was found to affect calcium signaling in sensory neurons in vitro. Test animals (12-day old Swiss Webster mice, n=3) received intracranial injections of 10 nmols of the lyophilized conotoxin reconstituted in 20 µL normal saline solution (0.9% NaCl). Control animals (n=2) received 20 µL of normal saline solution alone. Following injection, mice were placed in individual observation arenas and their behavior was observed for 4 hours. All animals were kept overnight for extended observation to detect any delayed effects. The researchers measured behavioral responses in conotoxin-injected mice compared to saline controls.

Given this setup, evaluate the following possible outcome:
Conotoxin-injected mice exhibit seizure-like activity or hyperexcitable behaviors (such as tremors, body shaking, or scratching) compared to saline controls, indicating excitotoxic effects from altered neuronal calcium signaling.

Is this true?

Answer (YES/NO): NO